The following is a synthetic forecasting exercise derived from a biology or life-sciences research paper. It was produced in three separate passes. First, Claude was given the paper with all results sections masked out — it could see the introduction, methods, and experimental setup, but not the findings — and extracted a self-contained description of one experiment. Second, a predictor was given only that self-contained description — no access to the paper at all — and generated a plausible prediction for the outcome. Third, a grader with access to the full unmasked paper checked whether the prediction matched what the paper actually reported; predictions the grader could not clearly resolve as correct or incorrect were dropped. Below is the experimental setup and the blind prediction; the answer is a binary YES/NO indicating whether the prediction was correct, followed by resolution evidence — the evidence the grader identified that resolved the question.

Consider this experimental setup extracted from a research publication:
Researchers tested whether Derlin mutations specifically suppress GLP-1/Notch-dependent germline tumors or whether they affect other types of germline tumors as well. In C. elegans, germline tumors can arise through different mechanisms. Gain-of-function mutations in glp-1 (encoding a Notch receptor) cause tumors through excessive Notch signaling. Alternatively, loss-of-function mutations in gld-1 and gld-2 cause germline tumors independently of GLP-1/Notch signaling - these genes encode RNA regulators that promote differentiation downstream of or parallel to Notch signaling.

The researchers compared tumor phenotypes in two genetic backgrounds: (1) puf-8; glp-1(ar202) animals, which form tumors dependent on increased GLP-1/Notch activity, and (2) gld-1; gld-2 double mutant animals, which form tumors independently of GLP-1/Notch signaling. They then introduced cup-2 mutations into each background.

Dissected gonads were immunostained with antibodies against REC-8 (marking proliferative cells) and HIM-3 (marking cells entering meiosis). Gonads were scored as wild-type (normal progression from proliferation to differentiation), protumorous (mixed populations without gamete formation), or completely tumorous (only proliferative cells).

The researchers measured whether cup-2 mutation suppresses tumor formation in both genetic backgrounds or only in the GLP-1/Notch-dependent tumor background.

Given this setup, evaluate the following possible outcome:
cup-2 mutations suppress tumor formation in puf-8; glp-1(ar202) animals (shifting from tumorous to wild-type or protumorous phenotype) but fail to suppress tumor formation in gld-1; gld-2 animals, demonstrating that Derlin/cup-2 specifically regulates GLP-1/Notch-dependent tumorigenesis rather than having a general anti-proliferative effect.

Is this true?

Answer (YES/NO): YES